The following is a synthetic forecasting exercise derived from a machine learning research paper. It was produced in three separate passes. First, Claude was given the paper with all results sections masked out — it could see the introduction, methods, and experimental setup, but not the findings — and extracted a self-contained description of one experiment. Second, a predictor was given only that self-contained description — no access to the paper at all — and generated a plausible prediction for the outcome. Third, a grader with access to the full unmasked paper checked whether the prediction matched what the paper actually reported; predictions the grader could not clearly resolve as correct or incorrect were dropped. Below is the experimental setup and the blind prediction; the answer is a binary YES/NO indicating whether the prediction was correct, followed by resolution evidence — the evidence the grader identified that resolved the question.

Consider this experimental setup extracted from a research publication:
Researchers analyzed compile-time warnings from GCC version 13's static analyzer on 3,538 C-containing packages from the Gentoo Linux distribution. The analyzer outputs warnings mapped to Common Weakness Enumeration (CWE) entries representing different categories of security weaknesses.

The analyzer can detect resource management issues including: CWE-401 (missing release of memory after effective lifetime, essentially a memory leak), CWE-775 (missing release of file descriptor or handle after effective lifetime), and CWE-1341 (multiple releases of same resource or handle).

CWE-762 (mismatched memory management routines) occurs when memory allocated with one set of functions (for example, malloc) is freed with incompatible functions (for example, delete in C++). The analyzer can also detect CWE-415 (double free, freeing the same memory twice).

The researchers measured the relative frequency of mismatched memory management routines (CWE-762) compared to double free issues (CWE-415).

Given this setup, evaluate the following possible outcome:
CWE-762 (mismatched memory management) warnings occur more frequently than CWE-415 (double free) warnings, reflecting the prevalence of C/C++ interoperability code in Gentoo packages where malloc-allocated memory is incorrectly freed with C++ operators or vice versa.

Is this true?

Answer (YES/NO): YES